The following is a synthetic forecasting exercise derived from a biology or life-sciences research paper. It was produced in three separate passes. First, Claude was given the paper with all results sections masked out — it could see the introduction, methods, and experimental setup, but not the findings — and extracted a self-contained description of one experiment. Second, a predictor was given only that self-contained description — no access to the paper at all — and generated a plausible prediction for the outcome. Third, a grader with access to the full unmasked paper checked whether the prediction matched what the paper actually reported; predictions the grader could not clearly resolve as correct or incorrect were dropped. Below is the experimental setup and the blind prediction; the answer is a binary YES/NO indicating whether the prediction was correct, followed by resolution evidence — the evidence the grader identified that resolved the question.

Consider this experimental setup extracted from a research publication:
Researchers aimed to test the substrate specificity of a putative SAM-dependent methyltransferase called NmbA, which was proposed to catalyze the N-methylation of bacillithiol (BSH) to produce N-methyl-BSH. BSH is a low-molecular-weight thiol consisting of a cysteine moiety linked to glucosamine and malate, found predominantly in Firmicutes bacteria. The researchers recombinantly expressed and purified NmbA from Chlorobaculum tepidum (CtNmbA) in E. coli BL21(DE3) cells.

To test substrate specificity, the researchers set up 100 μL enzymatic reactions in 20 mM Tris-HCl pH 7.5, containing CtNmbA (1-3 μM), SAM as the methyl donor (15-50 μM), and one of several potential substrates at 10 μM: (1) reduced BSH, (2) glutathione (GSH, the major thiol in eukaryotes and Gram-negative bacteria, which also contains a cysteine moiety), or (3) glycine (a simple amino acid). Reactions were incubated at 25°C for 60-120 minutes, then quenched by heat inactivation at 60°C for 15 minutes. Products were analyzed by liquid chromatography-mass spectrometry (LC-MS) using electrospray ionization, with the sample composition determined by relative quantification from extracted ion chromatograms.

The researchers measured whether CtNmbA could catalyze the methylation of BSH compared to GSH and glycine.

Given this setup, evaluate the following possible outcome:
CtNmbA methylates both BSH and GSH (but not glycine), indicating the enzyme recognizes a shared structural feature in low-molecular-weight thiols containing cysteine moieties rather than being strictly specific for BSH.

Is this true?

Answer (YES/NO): NO